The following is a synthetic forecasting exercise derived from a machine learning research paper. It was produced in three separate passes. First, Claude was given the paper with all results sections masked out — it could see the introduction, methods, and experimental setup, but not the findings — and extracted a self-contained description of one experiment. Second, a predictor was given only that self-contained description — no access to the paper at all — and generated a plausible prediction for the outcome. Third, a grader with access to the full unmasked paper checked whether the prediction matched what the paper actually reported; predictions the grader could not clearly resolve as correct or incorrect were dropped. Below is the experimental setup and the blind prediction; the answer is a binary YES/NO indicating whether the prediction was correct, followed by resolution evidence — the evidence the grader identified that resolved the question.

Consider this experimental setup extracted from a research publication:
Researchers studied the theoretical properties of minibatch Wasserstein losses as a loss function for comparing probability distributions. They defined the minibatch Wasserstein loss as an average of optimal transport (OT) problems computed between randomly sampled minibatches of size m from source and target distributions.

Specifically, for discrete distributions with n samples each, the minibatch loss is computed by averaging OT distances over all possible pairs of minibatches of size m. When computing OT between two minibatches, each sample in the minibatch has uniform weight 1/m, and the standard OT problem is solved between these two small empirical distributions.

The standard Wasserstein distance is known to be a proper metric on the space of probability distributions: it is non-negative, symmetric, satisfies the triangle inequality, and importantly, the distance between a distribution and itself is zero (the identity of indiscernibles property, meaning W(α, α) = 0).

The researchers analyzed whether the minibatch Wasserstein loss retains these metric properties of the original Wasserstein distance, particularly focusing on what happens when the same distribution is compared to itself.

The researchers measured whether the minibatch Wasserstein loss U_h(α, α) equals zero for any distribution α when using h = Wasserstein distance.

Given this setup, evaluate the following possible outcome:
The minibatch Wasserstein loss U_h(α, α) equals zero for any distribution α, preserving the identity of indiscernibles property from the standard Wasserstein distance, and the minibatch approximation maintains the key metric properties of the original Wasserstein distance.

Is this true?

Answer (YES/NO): NO